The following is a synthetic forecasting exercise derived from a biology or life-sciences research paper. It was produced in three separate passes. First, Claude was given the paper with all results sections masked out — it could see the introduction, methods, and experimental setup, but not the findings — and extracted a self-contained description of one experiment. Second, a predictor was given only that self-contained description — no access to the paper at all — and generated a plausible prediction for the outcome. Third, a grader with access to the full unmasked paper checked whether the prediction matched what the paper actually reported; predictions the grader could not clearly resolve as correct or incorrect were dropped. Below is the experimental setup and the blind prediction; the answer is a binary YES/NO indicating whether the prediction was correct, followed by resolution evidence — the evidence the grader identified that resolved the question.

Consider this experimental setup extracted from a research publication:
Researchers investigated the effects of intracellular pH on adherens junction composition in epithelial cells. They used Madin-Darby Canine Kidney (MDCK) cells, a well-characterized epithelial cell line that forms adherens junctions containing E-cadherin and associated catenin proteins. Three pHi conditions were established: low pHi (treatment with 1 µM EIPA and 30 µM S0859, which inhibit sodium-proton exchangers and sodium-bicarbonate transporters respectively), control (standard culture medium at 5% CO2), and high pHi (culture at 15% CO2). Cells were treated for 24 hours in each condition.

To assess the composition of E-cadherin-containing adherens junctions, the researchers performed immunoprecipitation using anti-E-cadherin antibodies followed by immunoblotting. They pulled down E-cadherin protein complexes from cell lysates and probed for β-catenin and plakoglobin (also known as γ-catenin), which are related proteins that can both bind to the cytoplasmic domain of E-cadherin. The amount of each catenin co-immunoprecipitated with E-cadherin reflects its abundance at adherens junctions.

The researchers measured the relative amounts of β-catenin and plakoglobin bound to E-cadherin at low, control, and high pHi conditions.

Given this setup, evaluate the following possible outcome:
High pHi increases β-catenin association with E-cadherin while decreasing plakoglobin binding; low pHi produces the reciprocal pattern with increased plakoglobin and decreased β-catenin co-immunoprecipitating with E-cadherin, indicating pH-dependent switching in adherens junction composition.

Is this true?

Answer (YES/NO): NO